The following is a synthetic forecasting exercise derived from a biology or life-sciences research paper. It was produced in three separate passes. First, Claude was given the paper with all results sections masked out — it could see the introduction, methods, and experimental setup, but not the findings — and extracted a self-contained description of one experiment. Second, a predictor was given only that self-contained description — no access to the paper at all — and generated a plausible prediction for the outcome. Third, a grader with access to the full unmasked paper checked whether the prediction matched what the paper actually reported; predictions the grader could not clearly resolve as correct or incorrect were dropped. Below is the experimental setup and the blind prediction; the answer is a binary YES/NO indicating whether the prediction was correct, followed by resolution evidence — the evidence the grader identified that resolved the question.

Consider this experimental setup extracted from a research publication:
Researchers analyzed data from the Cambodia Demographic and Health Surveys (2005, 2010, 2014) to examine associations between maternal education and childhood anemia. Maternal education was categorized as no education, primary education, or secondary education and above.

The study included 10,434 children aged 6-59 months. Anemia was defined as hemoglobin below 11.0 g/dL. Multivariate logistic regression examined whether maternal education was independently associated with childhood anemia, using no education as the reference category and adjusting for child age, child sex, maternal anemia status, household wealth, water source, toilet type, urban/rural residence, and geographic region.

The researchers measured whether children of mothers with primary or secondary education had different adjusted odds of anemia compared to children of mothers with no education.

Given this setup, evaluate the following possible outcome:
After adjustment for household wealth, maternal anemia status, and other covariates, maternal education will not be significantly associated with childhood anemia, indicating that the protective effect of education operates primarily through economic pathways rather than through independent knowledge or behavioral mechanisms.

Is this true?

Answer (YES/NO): YES